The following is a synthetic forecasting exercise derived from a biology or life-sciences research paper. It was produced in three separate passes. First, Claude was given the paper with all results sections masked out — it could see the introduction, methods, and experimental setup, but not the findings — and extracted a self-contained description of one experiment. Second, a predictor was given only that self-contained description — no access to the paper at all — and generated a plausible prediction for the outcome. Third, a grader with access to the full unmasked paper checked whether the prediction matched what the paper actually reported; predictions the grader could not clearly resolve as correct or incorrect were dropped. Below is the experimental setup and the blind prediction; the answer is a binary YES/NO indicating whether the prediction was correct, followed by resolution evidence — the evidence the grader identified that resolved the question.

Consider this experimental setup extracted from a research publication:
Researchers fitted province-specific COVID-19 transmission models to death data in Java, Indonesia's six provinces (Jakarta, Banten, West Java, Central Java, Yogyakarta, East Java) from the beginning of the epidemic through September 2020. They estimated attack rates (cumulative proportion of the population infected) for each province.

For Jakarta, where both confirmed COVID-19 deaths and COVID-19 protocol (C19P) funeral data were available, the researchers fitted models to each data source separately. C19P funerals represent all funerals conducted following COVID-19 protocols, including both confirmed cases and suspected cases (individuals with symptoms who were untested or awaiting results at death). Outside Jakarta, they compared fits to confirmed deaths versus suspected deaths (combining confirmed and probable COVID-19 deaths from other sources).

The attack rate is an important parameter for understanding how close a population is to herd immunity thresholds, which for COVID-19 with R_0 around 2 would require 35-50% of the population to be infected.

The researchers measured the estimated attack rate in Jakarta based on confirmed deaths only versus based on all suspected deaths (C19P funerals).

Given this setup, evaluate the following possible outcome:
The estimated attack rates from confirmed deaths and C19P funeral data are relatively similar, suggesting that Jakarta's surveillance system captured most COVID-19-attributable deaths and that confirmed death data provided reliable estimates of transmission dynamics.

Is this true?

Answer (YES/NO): NO